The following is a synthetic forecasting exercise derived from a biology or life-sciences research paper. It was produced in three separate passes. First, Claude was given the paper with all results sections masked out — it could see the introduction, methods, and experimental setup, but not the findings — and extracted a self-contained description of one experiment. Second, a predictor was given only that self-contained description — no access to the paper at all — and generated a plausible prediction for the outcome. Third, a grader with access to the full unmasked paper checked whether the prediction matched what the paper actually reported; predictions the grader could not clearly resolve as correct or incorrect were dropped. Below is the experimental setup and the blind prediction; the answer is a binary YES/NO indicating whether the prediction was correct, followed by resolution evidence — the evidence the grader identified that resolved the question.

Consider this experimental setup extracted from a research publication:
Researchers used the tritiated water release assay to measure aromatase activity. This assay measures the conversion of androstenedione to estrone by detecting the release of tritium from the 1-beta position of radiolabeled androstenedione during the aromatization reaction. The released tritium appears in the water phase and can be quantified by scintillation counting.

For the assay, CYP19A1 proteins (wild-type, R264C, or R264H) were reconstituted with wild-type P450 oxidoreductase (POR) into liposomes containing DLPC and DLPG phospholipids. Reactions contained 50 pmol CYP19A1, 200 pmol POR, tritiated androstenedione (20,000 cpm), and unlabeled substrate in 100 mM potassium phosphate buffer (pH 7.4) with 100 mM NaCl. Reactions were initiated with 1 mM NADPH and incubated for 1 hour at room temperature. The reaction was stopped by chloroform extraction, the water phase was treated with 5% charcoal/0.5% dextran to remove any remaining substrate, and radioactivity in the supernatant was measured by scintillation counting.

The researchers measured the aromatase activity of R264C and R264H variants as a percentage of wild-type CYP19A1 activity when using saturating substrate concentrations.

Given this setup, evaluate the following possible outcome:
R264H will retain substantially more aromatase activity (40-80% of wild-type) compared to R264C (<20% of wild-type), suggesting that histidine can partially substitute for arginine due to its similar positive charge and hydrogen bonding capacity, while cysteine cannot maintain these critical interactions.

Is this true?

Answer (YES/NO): NO